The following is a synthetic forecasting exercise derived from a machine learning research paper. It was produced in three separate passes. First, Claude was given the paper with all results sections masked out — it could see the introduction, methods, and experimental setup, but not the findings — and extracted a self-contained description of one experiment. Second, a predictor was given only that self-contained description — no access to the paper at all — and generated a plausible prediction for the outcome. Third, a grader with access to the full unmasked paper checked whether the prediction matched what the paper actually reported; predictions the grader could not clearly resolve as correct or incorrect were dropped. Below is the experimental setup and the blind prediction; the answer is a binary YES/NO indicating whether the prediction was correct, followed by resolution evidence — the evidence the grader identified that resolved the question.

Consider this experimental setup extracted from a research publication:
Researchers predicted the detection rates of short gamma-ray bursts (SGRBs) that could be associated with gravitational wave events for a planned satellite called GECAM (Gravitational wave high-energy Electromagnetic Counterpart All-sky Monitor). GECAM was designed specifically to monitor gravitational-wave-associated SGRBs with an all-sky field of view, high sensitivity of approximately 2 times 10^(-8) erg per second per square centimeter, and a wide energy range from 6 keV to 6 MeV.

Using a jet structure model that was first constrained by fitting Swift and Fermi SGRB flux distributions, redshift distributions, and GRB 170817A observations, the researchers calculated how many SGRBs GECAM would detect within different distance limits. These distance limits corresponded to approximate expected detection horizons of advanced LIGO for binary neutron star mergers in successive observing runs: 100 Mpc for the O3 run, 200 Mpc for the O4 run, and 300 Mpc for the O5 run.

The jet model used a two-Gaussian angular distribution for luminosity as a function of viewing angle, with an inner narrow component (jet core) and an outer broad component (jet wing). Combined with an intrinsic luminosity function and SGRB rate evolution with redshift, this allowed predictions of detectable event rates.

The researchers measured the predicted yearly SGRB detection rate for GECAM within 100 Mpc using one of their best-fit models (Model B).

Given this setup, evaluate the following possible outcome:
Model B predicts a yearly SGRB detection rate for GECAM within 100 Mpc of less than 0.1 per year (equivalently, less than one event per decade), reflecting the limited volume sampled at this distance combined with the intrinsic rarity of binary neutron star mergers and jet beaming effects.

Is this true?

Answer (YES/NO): NO